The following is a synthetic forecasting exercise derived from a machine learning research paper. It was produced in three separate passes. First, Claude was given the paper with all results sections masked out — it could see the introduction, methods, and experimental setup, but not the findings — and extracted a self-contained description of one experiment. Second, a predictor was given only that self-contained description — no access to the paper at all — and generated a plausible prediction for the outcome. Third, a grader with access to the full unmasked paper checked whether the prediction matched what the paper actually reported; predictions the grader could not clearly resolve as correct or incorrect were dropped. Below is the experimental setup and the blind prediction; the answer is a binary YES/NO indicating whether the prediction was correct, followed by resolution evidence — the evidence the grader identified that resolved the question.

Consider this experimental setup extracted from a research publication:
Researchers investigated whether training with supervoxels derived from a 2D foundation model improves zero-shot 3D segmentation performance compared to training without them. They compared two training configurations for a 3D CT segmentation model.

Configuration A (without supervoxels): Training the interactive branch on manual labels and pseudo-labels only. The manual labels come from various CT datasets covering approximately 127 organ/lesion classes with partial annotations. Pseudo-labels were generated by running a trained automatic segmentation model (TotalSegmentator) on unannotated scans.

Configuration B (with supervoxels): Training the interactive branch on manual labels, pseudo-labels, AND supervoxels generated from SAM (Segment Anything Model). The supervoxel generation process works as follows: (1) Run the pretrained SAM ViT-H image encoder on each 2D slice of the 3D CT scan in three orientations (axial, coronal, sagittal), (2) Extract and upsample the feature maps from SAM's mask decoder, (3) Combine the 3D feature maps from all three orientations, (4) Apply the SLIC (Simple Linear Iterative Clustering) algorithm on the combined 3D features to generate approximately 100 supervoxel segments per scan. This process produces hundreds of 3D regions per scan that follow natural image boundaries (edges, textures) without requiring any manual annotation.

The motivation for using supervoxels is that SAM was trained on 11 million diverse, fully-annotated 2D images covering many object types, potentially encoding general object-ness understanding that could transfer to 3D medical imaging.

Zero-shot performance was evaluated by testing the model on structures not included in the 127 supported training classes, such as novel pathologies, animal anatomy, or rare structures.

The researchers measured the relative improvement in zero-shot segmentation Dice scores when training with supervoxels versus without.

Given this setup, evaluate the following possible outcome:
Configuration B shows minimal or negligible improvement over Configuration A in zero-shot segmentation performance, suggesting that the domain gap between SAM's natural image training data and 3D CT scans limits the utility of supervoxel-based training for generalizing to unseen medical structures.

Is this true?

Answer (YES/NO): NO